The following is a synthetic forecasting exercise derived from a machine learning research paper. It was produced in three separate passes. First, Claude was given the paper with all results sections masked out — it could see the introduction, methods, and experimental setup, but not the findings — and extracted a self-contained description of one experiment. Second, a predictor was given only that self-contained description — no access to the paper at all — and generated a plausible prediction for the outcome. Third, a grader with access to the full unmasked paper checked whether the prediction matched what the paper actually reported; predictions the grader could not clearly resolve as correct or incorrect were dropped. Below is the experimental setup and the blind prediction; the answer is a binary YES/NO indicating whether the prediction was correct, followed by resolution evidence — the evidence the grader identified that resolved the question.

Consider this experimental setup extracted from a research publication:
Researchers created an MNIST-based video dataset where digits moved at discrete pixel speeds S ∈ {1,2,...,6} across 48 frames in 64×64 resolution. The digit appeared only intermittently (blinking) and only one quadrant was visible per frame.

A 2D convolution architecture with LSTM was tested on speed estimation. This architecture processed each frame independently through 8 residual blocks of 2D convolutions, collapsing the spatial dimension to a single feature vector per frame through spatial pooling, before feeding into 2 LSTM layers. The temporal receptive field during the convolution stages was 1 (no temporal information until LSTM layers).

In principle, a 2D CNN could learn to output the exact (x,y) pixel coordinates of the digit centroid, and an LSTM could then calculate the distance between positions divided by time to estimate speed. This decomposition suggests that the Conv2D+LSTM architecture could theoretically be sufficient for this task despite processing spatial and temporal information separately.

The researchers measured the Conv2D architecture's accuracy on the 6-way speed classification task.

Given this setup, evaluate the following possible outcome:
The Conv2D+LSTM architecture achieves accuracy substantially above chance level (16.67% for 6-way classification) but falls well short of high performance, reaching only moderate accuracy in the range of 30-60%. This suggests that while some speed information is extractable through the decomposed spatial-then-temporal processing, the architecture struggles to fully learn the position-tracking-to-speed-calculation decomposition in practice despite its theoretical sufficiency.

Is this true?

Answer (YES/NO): NO